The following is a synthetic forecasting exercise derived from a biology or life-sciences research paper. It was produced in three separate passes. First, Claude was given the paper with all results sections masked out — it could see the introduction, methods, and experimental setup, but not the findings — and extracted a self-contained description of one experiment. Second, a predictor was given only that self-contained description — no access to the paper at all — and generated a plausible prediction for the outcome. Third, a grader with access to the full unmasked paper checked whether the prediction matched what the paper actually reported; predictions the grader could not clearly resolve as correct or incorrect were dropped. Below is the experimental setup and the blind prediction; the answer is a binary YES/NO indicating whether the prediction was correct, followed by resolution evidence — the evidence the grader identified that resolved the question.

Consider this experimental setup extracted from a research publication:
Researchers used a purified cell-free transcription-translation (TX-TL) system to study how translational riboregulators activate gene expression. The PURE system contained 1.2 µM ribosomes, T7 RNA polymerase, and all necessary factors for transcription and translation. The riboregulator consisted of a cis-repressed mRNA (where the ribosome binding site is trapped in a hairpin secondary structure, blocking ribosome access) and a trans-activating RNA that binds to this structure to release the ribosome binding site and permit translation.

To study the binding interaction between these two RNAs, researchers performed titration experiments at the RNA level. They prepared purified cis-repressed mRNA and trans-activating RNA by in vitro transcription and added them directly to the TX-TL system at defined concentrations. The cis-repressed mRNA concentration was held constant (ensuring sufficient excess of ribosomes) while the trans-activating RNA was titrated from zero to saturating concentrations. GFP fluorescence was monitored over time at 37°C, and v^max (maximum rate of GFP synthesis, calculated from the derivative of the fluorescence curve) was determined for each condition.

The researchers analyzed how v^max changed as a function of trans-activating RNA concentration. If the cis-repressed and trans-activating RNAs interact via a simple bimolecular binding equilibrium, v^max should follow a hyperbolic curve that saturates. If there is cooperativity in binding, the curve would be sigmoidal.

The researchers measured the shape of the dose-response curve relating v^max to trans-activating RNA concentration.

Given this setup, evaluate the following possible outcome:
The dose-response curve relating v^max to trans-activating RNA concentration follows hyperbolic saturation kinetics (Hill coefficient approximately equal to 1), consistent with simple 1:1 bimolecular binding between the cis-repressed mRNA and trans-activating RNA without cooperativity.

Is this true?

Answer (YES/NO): YES